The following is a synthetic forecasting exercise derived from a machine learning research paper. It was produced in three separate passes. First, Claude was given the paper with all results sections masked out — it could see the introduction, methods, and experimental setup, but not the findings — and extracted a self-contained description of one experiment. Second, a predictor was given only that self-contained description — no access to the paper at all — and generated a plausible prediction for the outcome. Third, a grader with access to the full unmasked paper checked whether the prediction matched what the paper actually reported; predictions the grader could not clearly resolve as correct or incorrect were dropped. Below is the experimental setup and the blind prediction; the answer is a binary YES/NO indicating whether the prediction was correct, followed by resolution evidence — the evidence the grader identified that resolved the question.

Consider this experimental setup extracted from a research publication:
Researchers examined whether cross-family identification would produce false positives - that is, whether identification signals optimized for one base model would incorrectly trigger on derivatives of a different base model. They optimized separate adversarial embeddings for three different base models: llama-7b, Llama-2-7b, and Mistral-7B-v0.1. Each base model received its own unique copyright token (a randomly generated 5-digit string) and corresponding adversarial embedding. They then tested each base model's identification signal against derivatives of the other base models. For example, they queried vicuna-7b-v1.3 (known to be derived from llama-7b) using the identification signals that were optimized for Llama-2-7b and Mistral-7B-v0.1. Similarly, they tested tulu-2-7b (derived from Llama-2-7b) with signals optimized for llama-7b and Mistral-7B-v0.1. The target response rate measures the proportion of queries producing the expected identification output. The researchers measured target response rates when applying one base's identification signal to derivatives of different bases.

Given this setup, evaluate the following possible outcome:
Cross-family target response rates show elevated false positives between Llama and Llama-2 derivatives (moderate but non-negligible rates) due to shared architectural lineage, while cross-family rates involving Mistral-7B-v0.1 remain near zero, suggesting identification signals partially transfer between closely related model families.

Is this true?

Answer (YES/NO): NO